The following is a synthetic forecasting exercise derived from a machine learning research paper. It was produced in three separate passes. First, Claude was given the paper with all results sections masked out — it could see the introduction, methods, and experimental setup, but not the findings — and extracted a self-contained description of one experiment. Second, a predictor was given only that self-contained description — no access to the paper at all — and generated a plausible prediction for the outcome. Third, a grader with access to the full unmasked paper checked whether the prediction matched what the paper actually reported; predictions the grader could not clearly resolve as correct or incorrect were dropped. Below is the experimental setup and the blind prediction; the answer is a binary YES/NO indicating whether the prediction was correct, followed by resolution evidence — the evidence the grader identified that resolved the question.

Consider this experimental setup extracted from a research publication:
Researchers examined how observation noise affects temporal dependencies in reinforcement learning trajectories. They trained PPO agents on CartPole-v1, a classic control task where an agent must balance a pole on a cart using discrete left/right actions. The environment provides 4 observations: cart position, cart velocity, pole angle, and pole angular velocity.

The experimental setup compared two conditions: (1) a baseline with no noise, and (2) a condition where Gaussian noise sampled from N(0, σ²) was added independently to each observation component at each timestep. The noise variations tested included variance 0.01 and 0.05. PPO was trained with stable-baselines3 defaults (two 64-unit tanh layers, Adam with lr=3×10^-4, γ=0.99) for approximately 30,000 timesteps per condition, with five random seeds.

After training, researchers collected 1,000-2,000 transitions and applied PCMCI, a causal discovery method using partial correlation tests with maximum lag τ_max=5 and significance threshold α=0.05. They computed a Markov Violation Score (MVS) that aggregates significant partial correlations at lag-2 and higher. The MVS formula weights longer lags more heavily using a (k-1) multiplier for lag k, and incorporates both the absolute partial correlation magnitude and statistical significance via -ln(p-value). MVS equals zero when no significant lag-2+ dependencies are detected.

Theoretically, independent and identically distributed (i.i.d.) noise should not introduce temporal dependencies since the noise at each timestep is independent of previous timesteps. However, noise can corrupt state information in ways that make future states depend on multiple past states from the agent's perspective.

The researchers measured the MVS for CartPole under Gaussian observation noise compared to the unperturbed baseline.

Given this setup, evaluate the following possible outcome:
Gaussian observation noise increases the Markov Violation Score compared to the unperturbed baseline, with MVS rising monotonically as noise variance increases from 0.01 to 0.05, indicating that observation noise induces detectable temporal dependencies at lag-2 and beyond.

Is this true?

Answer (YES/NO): NO